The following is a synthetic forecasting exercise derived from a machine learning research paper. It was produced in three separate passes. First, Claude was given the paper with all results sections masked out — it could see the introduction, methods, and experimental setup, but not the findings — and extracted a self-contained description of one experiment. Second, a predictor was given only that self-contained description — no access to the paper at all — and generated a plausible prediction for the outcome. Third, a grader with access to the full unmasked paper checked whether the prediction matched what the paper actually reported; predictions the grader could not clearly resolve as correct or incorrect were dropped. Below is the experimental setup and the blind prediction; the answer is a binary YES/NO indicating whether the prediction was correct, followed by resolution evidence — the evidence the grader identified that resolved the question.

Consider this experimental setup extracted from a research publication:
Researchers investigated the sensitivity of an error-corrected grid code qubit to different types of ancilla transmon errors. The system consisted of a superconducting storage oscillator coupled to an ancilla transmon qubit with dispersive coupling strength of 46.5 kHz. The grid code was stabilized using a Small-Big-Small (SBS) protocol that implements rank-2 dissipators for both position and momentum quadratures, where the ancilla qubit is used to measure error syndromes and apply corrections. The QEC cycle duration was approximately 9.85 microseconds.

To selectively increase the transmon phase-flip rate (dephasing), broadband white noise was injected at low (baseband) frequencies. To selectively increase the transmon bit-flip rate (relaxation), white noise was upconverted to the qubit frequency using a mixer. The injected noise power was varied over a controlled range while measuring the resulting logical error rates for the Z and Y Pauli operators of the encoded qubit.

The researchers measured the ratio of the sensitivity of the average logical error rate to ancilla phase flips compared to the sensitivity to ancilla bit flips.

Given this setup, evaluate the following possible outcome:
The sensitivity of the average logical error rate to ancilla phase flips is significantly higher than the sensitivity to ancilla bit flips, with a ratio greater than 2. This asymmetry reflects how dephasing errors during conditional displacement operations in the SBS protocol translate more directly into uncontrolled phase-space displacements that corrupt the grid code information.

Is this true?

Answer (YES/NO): NO